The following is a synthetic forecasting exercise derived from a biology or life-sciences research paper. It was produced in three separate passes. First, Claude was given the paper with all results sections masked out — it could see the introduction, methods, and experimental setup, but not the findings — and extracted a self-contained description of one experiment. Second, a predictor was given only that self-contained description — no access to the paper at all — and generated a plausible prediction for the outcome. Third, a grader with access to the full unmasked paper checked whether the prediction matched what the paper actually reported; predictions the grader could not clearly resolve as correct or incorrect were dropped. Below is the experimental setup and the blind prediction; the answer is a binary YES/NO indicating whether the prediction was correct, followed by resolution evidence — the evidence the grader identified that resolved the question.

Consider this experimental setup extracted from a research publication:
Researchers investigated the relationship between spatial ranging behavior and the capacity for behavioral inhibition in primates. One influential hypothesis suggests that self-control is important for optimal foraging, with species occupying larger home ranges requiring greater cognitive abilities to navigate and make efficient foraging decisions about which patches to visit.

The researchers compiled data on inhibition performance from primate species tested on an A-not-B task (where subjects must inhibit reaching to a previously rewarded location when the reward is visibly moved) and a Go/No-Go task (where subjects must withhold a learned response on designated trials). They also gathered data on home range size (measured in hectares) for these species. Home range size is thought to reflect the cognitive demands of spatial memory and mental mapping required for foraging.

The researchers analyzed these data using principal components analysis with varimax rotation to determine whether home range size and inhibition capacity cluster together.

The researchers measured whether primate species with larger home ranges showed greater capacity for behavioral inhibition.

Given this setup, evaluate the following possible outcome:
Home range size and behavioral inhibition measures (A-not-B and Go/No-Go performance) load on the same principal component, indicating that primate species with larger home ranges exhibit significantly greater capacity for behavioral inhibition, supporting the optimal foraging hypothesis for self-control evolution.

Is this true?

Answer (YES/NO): NO